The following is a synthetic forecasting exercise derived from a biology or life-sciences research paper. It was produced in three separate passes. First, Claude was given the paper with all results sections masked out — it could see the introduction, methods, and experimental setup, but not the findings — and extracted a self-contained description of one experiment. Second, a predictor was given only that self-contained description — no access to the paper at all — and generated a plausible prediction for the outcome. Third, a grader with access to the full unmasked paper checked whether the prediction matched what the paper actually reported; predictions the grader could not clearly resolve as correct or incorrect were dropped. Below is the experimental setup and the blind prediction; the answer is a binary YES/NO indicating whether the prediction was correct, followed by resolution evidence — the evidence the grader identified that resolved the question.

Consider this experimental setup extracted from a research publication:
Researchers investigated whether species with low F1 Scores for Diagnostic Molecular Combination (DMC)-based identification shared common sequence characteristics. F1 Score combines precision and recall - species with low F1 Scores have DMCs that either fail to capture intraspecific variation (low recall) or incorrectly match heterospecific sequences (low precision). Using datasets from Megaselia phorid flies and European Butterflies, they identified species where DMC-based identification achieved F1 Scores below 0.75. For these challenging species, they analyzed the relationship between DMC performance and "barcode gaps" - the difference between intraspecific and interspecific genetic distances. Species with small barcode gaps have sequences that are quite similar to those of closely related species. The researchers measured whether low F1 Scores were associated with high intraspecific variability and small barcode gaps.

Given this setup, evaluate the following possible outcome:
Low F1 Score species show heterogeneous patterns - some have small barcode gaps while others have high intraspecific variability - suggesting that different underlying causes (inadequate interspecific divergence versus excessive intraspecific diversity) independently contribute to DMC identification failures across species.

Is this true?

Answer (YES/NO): NO